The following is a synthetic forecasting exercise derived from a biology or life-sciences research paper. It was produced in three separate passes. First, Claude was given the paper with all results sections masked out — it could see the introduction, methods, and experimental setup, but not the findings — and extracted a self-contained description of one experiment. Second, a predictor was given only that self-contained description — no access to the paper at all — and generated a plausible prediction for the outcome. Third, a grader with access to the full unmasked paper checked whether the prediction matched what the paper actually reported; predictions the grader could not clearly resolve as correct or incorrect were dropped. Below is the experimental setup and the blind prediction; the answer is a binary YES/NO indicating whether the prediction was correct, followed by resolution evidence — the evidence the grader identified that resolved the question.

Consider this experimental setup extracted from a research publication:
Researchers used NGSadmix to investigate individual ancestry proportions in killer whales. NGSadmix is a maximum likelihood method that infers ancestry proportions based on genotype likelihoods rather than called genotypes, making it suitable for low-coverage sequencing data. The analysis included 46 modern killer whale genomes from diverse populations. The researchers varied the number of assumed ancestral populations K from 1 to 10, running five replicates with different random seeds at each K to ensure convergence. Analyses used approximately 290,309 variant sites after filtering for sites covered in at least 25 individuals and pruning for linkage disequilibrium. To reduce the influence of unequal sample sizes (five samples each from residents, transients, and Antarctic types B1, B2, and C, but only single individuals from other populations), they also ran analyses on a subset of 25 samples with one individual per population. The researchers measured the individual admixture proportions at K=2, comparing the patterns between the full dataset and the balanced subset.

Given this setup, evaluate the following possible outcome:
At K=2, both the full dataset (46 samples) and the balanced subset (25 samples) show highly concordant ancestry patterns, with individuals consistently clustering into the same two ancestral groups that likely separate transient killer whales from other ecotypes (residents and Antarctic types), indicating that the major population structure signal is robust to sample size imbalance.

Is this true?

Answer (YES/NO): NO